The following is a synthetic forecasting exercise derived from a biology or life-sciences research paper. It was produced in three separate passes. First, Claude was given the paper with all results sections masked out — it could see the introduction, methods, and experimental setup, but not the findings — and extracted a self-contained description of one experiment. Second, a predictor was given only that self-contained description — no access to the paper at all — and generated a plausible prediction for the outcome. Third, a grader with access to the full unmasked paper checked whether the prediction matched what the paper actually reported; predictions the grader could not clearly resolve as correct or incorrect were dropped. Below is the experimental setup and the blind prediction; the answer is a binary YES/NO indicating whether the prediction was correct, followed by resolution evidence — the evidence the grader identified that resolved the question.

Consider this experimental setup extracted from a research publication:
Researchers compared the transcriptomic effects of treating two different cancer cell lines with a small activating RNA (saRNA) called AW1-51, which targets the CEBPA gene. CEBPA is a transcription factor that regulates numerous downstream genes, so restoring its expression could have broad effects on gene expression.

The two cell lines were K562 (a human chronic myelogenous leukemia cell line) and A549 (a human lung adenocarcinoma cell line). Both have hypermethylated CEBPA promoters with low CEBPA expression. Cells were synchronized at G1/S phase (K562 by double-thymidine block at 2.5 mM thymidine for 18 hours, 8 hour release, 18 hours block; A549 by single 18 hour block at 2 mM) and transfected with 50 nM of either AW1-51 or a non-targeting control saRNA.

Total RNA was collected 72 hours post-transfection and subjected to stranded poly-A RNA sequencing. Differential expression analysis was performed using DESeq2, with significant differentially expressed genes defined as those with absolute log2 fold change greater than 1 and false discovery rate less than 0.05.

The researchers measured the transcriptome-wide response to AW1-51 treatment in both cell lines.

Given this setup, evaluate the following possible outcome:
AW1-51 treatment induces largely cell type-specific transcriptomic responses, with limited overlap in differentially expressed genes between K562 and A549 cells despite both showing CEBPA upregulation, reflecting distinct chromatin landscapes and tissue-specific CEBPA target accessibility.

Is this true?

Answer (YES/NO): NO